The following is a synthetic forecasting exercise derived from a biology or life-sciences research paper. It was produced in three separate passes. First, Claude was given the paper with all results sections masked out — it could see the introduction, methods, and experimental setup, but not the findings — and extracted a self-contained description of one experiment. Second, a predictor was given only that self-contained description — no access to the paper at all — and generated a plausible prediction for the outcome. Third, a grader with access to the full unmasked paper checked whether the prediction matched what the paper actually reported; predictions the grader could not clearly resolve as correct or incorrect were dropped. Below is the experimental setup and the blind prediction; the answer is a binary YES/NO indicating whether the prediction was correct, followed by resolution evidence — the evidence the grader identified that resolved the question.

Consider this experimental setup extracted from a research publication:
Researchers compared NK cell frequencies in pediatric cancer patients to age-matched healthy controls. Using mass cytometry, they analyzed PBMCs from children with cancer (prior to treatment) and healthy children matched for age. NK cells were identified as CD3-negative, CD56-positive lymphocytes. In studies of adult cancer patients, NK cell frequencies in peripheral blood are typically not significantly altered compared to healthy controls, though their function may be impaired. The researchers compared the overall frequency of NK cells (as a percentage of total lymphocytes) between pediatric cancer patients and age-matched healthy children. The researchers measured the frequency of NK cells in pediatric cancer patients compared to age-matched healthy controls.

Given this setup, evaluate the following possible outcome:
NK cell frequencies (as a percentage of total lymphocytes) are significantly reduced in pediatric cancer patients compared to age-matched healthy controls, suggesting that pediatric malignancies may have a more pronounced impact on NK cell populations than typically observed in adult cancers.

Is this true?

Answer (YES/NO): YES